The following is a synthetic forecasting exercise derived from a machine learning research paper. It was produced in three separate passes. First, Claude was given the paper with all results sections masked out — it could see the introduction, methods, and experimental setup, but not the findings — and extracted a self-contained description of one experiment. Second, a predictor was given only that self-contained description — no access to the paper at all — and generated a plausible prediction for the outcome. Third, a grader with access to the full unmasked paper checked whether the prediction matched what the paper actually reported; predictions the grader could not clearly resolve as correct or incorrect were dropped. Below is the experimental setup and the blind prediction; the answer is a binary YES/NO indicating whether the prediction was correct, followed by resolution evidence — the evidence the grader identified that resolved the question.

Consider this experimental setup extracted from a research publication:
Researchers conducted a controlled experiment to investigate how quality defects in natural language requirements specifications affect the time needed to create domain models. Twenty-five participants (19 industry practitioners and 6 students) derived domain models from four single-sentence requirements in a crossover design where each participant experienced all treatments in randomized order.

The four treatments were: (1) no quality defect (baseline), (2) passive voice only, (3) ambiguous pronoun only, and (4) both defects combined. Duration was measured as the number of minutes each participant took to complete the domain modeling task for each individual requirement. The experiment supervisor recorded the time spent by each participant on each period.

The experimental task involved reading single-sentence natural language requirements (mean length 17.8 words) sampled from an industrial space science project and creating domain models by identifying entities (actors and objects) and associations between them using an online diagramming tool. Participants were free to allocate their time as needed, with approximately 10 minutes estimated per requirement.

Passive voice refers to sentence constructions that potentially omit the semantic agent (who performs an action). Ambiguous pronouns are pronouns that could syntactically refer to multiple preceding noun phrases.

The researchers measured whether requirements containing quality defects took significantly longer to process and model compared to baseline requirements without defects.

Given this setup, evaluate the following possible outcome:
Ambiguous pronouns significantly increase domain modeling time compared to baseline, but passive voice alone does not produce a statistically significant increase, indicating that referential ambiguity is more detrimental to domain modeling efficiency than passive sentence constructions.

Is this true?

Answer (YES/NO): NO